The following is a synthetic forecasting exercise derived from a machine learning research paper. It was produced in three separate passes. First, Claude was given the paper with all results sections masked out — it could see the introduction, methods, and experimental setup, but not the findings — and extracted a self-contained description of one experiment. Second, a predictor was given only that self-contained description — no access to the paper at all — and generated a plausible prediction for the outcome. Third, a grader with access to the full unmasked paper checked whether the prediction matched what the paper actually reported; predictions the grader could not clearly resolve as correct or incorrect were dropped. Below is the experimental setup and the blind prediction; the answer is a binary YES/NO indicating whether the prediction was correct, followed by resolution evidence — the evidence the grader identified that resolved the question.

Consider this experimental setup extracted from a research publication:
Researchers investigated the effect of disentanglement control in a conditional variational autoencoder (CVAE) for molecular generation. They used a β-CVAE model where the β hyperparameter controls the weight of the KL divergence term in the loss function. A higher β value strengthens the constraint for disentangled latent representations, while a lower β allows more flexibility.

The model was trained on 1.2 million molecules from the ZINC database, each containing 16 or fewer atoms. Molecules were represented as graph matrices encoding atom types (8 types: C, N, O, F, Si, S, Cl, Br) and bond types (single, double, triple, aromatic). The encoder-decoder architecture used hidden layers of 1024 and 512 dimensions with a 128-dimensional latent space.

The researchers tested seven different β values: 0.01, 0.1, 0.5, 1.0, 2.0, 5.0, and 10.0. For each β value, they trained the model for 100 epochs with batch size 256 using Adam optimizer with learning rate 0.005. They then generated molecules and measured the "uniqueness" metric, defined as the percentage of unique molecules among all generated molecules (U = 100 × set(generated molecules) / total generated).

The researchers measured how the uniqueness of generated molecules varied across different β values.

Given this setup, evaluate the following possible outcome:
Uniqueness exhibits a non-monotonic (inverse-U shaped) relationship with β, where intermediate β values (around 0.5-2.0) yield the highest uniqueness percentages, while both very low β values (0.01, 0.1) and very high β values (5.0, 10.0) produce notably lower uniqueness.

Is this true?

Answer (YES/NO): NO